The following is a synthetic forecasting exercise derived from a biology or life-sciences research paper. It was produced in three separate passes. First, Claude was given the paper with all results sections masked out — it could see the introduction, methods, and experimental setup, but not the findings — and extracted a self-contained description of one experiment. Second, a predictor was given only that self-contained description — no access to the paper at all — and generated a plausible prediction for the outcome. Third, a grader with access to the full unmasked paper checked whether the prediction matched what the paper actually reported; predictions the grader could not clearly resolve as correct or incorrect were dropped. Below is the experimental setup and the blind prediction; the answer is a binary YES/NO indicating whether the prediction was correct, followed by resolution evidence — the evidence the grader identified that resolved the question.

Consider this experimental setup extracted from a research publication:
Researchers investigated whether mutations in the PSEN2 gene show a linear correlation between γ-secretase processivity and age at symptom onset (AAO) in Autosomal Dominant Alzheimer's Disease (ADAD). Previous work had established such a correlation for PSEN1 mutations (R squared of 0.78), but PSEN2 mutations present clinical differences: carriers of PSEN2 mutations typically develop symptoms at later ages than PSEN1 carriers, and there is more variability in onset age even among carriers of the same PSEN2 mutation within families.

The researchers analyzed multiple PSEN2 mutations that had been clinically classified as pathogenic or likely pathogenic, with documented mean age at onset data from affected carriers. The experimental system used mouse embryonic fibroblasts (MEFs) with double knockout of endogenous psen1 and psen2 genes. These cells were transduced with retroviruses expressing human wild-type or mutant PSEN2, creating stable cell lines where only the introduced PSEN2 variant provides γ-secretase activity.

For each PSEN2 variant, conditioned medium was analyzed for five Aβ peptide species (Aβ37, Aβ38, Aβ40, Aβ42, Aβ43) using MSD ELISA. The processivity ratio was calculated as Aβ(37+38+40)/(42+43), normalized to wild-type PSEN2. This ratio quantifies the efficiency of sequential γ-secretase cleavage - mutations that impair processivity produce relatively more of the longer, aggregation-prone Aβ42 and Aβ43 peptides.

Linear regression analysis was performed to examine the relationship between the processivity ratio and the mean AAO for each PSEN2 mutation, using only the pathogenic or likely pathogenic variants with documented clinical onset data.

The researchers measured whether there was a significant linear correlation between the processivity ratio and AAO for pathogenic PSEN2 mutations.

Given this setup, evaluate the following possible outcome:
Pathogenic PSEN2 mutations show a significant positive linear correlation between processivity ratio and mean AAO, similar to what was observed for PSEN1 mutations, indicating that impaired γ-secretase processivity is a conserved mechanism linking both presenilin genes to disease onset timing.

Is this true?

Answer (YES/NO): YES